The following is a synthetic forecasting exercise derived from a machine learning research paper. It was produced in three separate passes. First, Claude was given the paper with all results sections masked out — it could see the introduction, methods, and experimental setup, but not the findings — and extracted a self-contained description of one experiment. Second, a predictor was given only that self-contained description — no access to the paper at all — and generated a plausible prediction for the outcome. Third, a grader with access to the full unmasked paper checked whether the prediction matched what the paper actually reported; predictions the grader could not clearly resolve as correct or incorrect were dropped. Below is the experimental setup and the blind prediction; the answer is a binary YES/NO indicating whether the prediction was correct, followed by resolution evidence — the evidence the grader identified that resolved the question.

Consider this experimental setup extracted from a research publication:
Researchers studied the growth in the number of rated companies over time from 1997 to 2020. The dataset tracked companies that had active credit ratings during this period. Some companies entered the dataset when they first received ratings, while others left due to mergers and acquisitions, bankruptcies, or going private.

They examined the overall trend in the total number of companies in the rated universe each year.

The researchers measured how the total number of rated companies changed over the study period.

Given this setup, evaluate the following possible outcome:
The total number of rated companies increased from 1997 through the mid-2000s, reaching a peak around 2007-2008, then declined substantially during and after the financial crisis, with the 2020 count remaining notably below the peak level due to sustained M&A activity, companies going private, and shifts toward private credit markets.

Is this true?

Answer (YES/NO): NO